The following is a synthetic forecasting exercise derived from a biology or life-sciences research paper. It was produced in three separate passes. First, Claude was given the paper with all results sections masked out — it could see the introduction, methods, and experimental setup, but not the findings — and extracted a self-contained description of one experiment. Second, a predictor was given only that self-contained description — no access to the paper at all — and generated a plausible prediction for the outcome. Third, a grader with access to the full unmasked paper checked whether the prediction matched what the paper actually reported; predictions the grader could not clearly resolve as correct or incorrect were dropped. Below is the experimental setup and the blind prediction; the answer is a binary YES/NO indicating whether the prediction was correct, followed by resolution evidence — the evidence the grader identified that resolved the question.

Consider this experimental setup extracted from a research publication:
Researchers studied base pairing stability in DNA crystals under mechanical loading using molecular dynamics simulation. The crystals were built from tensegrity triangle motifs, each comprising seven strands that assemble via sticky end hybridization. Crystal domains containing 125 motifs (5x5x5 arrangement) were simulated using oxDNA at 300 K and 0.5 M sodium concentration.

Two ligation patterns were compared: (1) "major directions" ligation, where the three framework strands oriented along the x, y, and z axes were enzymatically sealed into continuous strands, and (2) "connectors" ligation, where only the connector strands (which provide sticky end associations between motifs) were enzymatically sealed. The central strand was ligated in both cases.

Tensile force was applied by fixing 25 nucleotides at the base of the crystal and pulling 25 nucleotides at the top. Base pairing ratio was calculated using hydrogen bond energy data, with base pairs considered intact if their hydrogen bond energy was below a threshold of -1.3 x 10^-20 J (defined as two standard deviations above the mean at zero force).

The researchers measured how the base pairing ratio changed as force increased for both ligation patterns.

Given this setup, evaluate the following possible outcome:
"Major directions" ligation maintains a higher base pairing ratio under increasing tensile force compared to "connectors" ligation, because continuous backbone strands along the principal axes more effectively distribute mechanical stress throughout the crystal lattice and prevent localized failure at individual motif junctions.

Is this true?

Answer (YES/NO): YES